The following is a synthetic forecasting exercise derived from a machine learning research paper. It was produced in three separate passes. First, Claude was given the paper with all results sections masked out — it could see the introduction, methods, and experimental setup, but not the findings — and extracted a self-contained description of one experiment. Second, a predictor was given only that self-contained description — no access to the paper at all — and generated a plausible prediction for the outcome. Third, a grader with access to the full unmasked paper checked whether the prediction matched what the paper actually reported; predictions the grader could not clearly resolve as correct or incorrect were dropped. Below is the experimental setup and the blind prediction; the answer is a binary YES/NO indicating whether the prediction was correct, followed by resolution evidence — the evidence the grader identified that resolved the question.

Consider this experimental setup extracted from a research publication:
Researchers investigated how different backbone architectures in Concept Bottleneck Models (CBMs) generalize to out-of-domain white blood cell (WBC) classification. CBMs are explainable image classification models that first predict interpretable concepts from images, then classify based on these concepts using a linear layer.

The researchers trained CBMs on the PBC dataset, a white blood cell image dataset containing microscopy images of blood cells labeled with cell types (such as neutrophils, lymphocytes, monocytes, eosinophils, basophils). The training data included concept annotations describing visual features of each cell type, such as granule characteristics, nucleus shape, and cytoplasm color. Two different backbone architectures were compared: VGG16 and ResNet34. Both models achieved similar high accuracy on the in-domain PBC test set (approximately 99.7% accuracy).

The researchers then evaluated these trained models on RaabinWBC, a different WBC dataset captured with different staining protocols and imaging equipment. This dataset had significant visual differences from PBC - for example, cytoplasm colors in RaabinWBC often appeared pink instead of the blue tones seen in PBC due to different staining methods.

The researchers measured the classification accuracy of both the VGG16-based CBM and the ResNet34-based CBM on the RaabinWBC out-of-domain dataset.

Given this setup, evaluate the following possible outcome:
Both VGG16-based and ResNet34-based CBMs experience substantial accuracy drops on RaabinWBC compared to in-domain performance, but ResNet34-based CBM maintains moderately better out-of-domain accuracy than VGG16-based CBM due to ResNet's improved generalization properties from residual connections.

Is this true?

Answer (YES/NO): NO